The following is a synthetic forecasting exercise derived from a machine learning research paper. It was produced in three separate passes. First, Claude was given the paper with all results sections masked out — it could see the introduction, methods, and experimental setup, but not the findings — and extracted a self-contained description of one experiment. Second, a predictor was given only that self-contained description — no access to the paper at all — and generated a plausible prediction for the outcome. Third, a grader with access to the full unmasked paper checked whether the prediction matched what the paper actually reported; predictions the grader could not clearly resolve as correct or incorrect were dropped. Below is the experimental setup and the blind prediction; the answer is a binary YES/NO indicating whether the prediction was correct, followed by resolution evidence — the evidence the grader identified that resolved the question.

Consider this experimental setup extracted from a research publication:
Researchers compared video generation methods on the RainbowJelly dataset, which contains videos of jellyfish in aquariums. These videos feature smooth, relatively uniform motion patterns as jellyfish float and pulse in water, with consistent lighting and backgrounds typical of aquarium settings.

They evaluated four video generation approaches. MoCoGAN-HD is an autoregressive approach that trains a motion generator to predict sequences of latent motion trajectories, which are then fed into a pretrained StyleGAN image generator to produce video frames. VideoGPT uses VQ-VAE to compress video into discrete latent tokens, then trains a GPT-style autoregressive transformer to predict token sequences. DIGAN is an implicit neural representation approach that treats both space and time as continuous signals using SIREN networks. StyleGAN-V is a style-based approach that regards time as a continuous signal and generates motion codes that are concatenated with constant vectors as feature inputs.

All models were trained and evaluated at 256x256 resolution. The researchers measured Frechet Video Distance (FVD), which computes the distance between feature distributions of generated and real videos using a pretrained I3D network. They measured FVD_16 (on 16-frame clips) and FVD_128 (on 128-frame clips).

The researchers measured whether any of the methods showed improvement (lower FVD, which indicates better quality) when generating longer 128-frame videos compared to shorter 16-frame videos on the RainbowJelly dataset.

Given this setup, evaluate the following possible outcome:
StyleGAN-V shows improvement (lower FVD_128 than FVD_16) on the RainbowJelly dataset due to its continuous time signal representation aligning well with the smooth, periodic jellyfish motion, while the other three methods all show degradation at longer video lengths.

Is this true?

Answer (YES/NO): NO